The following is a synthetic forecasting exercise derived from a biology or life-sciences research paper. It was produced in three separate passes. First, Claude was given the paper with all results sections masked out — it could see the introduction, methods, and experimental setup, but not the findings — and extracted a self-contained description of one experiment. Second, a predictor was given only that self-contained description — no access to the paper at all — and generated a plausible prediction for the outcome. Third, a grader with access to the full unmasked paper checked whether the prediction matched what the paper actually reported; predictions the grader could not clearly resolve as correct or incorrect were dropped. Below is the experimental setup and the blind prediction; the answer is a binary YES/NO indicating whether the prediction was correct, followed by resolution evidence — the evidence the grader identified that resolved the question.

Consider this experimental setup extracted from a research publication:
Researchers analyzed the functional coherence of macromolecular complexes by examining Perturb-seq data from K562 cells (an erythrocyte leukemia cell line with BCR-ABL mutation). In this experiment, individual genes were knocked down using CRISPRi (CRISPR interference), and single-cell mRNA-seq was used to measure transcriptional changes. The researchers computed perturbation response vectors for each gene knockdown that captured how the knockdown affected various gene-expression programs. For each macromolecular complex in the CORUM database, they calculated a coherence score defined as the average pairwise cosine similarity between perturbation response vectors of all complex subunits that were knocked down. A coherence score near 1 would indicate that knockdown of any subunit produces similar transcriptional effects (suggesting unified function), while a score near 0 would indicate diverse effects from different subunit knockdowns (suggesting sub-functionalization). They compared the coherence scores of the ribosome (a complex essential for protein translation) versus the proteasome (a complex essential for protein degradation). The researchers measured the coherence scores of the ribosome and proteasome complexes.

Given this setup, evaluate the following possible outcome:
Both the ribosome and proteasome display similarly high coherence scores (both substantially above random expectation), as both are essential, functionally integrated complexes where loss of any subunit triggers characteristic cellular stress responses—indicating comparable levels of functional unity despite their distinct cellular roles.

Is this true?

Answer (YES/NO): NO